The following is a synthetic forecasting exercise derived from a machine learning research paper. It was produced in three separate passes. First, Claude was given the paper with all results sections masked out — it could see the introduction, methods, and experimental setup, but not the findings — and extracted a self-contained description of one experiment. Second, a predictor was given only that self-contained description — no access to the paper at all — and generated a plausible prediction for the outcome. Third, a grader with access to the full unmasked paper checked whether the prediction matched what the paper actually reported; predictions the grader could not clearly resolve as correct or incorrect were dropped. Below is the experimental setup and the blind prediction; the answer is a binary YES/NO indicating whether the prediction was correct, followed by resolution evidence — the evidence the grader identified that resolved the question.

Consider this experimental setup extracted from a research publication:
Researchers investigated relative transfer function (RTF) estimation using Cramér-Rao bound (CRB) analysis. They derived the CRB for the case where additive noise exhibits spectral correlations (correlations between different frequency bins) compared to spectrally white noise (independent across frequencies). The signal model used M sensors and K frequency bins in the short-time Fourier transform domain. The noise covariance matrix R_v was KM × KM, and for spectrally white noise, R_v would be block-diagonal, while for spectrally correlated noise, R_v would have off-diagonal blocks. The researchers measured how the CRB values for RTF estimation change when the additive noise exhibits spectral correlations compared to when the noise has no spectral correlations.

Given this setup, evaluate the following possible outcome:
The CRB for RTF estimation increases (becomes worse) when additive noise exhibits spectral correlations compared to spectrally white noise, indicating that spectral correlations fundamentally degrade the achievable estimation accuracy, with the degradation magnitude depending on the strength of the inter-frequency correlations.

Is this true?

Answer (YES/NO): NO